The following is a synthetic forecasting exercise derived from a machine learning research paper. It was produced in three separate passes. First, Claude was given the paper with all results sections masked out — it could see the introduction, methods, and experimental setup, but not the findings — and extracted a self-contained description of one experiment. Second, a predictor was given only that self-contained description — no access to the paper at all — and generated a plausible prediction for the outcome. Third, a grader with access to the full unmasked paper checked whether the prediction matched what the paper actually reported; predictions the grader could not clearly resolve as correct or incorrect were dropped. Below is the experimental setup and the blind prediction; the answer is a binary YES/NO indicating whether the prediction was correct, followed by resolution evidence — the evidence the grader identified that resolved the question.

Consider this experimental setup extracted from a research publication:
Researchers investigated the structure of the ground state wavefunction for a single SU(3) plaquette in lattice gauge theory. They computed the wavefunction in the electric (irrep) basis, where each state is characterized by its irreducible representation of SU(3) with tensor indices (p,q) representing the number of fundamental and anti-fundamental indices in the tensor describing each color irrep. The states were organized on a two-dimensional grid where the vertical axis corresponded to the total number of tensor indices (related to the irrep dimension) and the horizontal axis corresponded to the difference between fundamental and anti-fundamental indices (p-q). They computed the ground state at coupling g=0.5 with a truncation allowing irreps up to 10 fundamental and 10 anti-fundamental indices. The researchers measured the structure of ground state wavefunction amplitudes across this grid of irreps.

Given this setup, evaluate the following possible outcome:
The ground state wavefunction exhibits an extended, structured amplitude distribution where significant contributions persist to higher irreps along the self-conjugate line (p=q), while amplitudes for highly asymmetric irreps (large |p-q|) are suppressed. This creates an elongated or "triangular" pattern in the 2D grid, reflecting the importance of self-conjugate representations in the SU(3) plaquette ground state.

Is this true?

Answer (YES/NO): NO